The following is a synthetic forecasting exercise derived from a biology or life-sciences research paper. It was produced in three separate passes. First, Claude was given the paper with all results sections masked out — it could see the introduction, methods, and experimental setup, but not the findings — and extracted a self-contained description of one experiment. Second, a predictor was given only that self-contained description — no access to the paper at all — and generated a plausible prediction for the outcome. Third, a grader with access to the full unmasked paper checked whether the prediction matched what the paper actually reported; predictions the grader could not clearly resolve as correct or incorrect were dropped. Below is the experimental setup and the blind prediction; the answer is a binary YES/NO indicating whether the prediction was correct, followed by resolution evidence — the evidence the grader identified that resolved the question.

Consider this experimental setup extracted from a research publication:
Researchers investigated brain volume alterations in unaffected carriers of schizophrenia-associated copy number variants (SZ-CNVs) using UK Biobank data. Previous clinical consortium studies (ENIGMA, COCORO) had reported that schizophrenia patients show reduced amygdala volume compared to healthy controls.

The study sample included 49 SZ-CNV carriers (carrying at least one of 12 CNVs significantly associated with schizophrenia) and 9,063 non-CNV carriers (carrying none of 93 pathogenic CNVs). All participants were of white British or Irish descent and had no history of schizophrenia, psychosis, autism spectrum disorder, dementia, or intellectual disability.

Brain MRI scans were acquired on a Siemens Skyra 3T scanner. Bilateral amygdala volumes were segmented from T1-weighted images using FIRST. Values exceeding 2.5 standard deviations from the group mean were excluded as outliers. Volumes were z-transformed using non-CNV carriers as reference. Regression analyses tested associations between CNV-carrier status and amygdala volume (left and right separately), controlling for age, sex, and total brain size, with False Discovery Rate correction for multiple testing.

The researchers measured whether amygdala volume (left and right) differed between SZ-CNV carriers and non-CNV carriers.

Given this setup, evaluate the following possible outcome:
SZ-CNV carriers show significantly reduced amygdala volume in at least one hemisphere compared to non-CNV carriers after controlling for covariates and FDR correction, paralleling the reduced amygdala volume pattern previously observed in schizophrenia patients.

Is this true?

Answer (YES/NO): NO